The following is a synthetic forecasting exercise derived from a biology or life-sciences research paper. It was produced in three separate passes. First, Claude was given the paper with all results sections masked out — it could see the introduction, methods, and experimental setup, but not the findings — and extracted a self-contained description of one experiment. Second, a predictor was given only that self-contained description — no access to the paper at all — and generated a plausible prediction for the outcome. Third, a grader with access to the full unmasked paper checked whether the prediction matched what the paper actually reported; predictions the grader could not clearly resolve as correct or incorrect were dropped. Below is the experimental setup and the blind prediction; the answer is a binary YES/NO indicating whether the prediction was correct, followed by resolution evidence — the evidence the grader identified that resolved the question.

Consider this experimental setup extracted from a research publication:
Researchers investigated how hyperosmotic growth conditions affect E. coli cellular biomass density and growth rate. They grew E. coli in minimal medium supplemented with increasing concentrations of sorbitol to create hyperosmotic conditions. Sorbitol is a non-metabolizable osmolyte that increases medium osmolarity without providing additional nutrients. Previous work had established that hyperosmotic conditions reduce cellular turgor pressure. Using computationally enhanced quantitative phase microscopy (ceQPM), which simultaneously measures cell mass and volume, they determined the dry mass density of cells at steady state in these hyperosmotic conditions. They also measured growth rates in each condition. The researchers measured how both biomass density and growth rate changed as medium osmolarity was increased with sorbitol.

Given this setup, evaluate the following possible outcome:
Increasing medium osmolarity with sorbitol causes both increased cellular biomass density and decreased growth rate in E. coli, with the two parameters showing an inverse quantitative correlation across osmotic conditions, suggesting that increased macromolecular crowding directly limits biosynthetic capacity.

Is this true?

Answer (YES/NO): NO